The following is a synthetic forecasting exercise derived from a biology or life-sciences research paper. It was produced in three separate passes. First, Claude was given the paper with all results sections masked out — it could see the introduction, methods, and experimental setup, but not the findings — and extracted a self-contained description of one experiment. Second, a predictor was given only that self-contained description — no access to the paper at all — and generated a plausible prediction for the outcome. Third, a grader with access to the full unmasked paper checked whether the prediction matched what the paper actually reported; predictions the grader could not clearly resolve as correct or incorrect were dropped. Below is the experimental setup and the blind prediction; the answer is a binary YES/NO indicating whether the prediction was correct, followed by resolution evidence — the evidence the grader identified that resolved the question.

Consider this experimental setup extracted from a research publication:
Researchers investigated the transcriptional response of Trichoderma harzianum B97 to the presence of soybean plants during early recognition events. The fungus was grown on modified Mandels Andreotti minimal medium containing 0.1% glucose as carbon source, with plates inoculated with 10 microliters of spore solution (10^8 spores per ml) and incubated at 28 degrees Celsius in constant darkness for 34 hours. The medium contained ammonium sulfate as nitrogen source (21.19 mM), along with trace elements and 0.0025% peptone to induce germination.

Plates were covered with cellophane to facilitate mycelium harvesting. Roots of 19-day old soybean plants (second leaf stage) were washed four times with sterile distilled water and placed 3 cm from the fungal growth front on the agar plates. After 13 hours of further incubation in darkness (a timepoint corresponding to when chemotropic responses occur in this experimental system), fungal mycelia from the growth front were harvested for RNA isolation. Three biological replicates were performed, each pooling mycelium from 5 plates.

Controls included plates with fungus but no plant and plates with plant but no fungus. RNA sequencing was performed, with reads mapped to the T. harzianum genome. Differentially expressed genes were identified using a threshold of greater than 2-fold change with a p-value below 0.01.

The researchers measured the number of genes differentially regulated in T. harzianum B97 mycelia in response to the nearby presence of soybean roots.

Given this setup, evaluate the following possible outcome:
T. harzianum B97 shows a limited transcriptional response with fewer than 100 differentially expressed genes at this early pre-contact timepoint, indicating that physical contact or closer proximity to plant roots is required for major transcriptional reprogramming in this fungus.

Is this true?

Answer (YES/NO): NO